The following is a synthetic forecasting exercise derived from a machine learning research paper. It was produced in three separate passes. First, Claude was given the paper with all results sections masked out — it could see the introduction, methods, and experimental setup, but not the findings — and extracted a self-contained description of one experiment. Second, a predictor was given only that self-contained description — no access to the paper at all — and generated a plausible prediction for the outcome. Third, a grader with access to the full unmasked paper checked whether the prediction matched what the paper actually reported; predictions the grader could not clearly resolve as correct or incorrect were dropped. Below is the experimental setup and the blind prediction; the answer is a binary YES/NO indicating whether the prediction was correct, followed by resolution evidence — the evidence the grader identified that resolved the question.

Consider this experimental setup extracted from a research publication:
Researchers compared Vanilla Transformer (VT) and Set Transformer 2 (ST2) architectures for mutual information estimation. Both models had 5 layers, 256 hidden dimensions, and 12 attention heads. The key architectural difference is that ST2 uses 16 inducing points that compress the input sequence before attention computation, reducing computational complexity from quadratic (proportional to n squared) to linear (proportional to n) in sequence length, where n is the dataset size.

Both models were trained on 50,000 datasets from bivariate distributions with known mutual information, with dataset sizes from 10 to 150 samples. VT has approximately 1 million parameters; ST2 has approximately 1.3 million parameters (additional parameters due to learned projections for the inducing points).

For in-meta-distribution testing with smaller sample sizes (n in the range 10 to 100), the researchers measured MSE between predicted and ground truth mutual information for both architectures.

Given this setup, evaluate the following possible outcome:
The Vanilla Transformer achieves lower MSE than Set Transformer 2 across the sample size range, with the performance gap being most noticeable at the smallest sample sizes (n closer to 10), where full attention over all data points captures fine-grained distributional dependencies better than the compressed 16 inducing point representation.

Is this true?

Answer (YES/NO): NO